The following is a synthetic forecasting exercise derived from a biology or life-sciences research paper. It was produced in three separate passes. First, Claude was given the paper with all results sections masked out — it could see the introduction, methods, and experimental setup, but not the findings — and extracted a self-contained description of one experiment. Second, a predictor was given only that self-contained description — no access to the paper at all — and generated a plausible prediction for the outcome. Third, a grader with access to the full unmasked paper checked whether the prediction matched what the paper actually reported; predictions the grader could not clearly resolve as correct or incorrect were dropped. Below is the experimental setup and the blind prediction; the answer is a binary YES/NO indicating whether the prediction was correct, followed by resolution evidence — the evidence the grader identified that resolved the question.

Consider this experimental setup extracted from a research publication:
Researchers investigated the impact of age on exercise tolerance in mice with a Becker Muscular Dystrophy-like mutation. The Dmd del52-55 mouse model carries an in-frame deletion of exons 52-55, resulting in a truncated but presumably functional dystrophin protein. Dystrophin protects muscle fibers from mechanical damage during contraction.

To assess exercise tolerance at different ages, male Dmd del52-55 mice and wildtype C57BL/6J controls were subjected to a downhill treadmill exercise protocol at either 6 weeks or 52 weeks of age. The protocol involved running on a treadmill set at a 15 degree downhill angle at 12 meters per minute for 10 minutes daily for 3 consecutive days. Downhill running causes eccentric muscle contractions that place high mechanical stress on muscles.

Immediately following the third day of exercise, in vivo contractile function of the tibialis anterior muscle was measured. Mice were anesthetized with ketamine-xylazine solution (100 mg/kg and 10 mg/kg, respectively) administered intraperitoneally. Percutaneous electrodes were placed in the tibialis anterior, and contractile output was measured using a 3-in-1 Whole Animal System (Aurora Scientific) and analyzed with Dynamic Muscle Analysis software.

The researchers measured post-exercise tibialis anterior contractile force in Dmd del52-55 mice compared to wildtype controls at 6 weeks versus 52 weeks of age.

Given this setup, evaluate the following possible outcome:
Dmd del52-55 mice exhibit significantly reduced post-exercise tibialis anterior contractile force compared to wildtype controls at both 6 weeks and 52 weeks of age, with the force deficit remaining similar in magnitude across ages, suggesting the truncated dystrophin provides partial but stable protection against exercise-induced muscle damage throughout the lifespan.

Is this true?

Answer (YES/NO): NO